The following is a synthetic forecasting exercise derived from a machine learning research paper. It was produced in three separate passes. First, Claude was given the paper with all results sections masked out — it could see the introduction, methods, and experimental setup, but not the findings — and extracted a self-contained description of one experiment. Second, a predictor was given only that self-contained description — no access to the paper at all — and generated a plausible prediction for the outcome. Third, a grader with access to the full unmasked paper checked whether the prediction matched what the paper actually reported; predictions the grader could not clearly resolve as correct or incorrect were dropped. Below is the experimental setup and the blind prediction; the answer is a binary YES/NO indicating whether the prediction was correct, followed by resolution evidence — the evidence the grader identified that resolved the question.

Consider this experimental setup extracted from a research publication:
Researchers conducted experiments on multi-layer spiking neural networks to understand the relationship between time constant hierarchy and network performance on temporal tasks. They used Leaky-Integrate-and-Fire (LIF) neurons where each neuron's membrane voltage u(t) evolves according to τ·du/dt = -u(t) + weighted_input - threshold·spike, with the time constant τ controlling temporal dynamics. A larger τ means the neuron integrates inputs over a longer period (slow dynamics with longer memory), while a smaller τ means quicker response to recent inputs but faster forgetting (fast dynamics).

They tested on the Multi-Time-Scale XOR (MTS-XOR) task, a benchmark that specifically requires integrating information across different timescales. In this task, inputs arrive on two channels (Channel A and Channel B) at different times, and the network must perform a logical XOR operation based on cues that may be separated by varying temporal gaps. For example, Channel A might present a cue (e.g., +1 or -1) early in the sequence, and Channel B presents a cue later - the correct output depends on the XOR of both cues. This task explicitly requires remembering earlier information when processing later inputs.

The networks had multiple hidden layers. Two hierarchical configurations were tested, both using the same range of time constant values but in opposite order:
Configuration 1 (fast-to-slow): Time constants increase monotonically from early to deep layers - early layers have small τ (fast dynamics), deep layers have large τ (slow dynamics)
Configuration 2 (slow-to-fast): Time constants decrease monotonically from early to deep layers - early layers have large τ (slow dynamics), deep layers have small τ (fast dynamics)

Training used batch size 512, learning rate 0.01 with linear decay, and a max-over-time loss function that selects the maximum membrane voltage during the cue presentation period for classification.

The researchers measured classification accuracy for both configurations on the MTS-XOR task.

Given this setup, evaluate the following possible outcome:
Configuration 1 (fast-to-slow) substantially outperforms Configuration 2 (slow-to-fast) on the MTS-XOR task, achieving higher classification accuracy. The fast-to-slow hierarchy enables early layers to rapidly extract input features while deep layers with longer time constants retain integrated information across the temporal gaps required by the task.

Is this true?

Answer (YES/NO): YES